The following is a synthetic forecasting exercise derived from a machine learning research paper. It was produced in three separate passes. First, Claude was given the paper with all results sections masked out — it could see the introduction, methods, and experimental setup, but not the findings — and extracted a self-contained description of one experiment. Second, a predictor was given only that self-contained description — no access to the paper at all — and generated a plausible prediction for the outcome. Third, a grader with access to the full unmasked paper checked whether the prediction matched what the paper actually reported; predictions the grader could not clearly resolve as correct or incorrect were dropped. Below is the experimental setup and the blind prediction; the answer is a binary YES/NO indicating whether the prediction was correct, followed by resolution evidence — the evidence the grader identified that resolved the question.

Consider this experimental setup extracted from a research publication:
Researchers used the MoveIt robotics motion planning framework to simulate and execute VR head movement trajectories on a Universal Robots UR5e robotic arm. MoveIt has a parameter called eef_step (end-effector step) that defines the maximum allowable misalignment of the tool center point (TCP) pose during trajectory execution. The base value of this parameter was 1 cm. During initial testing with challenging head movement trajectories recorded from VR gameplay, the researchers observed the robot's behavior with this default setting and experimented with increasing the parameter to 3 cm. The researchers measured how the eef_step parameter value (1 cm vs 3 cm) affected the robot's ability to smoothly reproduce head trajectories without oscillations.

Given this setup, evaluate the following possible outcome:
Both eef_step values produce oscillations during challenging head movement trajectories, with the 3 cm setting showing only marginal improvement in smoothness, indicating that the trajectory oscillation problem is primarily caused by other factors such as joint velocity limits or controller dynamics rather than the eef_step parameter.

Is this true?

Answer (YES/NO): NO